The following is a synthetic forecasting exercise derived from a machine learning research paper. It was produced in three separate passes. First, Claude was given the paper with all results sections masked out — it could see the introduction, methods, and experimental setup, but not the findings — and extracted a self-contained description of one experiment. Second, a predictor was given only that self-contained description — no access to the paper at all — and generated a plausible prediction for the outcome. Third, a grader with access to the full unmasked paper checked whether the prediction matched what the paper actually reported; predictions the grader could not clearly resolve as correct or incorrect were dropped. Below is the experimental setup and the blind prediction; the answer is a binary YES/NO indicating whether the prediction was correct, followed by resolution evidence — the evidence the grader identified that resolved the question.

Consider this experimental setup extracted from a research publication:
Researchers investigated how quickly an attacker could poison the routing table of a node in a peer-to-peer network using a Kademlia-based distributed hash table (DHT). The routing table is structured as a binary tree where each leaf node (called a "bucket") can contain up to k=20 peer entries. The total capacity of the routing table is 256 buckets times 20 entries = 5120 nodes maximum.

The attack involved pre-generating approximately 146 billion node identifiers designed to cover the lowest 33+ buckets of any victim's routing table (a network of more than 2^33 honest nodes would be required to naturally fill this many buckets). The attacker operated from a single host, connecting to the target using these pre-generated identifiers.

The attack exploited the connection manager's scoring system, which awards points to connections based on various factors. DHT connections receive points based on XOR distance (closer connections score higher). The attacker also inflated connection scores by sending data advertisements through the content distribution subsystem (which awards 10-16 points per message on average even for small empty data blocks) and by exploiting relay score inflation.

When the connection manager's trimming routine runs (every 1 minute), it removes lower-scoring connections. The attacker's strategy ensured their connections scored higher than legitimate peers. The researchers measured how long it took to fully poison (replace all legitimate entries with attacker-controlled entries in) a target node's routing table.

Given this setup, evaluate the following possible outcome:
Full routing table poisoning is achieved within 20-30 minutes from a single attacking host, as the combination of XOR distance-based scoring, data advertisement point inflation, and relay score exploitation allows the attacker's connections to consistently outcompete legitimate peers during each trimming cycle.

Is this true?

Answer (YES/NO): NO